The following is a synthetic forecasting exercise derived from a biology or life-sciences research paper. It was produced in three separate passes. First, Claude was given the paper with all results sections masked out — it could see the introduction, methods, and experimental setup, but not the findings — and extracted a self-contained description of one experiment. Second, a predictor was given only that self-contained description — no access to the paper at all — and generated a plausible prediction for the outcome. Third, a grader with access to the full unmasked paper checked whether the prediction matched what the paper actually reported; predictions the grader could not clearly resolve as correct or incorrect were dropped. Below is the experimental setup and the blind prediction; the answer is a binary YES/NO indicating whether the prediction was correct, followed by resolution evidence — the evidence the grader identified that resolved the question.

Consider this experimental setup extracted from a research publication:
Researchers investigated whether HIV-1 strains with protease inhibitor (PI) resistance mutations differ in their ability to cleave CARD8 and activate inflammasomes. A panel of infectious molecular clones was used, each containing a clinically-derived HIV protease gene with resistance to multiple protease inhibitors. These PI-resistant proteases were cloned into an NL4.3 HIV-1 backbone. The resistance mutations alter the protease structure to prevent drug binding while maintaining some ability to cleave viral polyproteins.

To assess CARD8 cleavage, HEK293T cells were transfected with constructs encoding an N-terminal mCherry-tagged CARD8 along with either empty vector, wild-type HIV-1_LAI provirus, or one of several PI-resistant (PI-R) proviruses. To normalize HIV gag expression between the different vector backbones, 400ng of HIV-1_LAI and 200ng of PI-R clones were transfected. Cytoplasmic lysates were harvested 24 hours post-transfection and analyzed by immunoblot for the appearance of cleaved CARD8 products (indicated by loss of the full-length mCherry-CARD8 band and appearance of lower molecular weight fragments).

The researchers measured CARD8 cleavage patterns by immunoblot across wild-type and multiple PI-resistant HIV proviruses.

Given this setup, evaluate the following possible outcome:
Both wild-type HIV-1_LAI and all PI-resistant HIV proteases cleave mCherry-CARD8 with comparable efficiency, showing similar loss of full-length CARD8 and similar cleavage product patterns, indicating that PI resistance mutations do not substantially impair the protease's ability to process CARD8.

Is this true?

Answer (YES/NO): NO